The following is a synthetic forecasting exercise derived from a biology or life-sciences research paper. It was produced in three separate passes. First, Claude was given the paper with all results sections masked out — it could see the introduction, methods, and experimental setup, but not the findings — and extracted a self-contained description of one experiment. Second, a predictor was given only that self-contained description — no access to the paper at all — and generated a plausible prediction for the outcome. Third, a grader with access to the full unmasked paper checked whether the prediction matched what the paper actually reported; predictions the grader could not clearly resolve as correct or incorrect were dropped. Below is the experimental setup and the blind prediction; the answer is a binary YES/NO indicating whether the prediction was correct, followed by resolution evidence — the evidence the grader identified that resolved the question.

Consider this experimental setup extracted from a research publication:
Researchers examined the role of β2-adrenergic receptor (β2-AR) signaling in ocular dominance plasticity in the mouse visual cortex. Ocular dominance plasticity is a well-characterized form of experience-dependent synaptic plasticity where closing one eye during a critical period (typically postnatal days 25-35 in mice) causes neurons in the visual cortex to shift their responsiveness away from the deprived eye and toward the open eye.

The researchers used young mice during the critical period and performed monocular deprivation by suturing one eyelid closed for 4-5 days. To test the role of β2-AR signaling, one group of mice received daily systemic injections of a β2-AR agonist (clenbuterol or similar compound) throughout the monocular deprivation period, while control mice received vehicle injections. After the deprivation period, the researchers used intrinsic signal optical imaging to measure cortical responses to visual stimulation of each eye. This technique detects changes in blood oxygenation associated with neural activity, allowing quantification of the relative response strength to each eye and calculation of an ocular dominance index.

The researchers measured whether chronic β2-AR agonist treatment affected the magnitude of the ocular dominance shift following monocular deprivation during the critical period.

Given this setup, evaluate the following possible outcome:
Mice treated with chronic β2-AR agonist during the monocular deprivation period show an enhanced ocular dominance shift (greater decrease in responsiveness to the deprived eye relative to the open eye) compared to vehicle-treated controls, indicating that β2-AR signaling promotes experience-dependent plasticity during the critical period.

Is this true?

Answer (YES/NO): NO